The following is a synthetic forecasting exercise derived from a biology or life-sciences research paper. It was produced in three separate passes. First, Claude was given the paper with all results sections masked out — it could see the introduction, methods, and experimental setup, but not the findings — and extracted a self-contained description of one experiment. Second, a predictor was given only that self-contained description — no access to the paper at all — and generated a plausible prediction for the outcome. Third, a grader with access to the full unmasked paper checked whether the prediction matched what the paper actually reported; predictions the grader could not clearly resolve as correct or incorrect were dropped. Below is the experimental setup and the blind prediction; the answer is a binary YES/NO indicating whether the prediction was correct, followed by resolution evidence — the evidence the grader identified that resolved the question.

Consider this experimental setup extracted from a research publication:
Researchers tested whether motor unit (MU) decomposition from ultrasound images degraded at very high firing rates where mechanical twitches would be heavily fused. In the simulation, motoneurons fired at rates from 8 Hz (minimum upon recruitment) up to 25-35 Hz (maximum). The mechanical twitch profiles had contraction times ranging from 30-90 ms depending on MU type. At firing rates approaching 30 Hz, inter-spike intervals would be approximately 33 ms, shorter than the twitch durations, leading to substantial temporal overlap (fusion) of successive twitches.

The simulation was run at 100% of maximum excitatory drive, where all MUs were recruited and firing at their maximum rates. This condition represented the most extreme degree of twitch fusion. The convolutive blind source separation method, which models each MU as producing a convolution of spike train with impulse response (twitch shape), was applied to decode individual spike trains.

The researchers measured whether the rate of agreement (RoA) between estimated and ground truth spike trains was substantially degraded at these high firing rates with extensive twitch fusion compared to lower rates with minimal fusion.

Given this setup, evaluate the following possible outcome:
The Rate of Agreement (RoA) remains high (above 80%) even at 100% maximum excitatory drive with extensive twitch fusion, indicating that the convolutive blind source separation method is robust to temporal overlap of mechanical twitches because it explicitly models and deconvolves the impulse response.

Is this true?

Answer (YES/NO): YES